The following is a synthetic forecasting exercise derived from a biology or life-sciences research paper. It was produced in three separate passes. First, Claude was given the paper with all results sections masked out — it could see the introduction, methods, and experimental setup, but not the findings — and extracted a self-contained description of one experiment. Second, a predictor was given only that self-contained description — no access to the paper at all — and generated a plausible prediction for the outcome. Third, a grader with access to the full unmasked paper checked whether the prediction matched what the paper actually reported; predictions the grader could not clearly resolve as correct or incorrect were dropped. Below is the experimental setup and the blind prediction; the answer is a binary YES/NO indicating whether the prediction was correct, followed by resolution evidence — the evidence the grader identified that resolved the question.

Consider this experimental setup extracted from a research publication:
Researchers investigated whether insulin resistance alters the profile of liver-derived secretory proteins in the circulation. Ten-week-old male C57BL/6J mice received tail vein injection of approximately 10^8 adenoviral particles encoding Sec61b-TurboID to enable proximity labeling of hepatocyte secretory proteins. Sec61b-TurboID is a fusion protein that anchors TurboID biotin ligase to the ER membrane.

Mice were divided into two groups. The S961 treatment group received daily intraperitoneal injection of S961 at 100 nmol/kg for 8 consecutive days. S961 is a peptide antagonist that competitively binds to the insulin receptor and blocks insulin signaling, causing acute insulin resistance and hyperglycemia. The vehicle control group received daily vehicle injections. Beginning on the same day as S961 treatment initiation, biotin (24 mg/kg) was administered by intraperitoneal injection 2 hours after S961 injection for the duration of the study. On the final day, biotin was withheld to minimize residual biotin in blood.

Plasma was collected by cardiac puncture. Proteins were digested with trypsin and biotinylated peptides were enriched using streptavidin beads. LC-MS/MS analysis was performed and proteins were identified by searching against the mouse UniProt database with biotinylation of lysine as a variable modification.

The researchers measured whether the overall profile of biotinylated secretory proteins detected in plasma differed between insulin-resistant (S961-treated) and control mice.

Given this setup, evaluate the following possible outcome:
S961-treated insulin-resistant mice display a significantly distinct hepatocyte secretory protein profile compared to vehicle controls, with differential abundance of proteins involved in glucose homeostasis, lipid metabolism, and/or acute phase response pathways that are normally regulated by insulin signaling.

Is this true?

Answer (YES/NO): YES